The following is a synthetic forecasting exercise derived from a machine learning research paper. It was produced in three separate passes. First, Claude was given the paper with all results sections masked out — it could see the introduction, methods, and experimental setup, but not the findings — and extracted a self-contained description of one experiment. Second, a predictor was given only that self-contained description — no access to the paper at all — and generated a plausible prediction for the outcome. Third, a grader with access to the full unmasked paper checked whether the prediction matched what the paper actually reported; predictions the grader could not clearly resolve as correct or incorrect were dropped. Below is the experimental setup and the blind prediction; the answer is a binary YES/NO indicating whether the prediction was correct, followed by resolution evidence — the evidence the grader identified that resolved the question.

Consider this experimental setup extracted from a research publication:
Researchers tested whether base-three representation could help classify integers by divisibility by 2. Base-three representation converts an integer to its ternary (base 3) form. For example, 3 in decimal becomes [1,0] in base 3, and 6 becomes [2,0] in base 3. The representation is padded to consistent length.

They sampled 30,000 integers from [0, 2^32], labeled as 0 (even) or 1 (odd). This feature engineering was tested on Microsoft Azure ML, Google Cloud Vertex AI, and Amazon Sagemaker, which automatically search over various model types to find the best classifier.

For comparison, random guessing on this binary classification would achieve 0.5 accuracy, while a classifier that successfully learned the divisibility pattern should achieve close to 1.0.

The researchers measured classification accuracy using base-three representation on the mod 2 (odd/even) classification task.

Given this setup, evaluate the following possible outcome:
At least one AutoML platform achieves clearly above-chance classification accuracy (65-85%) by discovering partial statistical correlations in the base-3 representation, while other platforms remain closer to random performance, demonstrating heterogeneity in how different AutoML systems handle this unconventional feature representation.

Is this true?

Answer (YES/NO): NO